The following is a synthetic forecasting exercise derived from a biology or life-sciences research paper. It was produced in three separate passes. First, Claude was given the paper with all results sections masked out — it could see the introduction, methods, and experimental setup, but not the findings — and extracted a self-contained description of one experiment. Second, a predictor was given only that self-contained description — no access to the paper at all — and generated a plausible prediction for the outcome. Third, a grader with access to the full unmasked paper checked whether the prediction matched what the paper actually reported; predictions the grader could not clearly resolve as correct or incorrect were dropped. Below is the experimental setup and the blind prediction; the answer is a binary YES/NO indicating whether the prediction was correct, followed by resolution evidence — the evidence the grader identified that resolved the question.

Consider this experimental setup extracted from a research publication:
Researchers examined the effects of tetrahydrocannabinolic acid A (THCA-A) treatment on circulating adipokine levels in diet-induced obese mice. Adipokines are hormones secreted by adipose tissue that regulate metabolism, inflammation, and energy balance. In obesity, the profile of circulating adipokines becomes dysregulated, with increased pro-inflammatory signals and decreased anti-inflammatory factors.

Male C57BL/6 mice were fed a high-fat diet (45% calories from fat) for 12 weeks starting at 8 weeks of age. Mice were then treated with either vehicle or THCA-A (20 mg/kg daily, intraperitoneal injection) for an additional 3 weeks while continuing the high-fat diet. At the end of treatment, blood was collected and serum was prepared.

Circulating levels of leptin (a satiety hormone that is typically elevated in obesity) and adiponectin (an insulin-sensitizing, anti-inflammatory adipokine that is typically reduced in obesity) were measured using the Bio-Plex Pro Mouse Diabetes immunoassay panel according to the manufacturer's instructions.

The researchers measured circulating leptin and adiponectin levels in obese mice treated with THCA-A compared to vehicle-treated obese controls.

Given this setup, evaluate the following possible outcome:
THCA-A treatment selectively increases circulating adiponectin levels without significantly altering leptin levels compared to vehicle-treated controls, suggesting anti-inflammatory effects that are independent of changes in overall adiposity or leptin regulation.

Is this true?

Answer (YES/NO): NO